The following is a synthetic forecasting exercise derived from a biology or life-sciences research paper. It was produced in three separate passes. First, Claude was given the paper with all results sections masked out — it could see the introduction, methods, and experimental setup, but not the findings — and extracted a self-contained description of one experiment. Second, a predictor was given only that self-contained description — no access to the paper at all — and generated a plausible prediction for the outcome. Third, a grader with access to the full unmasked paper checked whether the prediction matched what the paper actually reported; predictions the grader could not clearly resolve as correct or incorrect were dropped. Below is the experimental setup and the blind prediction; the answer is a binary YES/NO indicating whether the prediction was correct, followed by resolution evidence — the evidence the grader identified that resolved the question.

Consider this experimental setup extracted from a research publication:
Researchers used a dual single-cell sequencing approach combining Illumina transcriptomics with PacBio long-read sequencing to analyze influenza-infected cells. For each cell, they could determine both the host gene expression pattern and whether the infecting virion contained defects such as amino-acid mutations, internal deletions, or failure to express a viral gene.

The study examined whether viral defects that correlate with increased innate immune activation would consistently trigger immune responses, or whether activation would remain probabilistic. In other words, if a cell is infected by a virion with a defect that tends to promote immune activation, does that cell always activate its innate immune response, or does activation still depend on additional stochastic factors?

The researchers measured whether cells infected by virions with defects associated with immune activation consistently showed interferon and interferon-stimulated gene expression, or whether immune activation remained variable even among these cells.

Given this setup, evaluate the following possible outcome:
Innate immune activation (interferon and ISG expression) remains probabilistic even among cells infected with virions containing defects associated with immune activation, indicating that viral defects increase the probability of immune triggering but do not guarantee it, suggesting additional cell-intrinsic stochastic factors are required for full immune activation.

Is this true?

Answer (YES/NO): YES